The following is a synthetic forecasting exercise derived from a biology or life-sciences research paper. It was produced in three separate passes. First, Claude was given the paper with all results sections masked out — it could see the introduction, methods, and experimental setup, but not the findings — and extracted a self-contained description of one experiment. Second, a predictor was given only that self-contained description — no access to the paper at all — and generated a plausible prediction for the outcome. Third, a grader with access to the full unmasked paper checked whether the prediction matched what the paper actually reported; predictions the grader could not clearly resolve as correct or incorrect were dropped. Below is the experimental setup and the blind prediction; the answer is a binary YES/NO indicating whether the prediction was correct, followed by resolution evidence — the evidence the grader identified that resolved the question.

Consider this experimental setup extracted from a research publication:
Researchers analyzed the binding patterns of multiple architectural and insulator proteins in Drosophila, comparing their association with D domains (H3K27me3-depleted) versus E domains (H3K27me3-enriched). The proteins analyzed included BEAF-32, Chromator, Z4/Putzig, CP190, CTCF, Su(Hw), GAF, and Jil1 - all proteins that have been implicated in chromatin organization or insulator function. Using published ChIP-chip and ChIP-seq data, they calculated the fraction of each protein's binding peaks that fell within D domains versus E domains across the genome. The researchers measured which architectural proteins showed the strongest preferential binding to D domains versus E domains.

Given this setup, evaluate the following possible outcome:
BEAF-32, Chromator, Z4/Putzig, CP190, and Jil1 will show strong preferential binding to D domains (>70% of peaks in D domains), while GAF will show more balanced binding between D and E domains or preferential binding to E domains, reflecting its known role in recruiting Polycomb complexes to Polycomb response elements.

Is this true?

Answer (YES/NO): NO